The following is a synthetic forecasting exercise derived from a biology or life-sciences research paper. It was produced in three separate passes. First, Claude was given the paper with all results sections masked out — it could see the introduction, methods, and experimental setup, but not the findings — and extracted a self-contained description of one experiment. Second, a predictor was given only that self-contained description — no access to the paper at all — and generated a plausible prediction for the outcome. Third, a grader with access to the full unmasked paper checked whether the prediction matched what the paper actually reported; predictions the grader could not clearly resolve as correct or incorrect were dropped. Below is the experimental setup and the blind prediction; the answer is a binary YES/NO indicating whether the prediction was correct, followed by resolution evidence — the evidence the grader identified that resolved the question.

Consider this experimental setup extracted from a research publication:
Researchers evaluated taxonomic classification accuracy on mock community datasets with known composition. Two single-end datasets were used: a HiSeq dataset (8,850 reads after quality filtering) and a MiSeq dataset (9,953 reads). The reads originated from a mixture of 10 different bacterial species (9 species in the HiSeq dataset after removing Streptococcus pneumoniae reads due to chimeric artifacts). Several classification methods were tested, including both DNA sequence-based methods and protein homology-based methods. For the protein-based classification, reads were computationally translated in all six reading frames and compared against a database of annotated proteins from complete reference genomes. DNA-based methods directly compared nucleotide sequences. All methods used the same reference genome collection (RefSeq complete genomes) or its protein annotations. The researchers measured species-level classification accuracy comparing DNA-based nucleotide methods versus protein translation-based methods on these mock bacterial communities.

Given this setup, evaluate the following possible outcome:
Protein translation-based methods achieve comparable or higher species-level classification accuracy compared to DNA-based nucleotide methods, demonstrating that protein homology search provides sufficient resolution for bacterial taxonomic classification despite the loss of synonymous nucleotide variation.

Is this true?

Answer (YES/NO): NO